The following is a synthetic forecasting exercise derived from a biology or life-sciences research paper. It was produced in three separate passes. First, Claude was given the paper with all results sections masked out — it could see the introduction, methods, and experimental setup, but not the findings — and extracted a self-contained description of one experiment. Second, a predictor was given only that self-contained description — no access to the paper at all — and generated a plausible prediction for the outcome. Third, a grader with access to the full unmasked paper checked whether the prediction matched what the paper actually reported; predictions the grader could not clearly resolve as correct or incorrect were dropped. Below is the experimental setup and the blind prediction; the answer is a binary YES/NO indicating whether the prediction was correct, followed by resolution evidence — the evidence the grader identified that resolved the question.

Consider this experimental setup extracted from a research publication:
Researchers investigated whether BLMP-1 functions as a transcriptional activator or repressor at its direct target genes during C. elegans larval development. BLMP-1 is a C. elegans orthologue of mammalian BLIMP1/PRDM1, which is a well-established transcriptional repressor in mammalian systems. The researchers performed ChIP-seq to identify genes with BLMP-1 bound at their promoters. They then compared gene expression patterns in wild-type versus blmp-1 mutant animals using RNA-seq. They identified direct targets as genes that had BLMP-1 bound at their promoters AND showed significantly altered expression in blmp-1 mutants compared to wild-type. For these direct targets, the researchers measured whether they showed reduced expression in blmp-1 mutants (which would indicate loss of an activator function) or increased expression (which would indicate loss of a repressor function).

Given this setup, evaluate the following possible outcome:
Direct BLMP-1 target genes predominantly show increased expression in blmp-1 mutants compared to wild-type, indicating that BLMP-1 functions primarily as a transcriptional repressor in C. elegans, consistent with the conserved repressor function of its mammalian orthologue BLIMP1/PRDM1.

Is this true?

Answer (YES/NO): NO